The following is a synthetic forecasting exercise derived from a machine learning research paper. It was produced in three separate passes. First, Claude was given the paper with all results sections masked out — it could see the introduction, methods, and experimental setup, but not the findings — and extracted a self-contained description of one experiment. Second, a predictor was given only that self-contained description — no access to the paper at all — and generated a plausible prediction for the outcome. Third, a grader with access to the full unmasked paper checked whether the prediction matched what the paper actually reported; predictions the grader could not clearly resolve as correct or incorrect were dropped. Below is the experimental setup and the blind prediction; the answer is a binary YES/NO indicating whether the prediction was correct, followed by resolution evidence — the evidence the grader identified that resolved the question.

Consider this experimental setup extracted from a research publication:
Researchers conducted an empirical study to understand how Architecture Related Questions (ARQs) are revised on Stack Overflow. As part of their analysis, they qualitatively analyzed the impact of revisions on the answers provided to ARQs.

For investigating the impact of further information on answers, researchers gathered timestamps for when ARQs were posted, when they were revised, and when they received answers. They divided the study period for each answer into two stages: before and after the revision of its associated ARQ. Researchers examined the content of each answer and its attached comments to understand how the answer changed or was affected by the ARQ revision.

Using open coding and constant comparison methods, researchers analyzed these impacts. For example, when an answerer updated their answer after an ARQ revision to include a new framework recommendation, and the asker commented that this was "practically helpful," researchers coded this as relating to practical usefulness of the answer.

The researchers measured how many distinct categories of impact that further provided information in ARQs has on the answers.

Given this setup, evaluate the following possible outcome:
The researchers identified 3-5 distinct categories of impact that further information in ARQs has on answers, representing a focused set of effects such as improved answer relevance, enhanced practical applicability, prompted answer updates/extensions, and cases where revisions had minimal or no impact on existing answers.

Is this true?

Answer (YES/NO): YES